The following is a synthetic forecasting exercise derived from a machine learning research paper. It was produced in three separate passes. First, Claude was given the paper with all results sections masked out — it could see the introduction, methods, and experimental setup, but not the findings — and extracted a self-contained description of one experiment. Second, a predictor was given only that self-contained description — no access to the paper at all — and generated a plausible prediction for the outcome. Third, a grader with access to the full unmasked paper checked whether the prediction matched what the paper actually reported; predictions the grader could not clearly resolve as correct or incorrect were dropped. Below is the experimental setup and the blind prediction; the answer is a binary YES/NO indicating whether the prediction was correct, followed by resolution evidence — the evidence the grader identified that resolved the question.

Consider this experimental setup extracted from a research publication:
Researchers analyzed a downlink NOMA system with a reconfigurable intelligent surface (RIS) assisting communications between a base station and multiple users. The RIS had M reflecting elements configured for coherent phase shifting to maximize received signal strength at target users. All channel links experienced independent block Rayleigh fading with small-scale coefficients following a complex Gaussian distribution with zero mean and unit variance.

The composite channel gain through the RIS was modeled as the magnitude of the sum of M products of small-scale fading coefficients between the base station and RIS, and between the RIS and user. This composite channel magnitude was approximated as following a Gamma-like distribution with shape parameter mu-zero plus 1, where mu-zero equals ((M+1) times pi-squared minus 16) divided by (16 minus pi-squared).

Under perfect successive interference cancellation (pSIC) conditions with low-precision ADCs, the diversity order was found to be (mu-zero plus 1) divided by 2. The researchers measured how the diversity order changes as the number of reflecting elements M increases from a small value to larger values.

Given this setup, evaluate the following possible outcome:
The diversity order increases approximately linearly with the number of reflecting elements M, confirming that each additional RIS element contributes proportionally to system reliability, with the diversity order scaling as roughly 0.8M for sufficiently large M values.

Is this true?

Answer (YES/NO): YES